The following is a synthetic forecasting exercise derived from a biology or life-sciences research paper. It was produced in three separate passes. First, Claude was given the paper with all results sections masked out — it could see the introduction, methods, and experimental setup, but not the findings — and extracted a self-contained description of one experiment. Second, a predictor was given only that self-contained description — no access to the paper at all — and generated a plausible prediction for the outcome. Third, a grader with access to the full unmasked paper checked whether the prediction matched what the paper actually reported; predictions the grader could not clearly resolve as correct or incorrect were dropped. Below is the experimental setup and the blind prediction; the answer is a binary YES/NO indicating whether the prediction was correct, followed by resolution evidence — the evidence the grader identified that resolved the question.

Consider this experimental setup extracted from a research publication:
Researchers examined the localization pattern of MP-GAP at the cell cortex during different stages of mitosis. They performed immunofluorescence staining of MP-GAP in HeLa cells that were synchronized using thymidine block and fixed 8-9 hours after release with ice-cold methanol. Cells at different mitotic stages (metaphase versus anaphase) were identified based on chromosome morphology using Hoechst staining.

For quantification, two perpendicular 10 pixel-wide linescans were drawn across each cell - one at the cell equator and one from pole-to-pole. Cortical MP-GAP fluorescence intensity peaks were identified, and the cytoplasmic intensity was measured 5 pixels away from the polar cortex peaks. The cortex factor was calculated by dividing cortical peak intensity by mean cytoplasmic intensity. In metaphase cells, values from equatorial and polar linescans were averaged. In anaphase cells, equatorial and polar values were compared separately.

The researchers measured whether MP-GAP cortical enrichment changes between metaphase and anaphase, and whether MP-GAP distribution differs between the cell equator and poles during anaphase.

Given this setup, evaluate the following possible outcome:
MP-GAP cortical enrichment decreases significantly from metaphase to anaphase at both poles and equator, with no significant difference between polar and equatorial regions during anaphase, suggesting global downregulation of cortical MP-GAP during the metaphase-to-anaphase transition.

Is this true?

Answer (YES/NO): NO